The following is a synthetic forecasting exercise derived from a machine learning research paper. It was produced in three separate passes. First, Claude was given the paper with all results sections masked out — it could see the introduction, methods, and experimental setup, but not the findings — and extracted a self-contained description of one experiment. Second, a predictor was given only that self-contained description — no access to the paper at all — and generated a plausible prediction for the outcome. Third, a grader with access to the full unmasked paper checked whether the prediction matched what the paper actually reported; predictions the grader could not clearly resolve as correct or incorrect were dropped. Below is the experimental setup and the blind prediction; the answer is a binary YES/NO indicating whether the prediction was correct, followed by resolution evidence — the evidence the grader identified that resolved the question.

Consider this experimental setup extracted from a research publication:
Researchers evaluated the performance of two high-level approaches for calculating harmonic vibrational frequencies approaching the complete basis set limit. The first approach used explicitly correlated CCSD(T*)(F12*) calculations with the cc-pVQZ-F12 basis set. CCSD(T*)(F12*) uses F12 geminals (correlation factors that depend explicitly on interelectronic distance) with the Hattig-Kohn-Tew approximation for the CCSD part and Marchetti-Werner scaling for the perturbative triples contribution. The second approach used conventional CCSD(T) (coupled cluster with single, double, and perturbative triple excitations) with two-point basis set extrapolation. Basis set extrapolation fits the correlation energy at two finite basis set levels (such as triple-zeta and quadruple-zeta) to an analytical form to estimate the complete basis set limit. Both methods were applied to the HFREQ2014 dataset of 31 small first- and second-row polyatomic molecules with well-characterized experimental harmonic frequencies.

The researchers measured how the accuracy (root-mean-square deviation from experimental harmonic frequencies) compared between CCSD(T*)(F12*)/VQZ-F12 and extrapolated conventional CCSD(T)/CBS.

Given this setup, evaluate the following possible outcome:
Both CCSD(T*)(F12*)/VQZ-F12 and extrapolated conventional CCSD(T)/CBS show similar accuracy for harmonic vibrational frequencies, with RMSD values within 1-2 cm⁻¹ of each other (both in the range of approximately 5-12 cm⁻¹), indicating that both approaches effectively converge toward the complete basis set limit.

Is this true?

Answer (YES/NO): YES